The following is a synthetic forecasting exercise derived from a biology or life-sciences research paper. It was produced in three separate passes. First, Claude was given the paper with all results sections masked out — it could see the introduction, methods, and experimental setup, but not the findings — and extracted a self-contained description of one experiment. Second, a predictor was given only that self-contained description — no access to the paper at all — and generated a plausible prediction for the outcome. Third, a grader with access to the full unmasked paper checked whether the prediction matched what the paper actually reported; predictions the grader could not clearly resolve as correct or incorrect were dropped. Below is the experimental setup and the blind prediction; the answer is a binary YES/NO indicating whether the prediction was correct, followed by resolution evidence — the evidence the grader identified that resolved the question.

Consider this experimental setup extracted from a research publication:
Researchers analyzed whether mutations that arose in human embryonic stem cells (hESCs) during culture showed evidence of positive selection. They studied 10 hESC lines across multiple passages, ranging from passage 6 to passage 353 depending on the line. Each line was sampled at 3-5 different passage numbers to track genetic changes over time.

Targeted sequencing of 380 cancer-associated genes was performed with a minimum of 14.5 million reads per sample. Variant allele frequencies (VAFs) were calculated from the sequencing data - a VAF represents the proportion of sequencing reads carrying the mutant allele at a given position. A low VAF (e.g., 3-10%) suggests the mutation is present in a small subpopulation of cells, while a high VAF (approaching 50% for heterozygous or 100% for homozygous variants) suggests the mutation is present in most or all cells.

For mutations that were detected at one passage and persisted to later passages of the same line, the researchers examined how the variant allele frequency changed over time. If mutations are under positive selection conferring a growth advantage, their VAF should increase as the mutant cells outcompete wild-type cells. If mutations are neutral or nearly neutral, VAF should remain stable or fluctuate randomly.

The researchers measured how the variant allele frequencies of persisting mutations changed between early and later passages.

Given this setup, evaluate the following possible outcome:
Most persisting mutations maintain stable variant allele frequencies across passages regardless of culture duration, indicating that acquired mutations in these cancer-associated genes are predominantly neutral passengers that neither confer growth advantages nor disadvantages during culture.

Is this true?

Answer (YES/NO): NO